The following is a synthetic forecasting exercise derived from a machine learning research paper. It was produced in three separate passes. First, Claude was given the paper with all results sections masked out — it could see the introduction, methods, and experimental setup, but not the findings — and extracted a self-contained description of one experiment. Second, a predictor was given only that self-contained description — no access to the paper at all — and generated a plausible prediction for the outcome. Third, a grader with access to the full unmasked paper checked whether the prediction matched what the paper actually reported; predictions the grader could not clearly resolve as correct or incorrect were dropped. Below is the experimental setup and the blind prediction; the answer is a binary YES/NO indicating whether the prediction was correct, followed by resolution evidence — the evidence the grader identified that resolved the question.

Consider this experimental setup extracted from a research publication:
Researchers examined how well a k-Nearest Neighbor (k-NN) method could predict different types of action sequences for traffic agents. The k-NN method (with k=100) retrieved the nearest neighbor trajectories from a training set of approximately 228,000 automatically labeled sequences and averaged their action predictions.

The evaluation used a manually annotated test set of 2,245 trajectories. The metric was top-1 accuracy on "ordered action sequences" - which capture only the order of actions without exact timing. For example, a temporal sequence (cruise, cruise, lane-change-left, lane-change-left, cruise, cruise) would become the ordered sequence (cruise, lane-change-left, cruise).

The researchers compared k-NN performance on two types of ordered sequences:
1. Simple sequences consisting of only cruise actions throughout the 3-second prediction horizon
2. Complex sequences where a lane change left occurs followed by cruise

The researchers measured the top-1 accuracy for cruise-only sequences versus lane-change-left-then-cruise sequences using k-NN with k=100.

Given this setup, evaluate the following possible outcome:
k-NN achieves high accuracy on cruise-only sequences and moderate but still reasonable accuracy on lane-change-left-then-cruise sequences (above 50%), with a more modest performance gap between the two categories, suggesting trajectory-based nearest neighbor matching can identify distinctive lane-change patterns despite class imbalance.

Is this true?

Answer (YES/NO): NO